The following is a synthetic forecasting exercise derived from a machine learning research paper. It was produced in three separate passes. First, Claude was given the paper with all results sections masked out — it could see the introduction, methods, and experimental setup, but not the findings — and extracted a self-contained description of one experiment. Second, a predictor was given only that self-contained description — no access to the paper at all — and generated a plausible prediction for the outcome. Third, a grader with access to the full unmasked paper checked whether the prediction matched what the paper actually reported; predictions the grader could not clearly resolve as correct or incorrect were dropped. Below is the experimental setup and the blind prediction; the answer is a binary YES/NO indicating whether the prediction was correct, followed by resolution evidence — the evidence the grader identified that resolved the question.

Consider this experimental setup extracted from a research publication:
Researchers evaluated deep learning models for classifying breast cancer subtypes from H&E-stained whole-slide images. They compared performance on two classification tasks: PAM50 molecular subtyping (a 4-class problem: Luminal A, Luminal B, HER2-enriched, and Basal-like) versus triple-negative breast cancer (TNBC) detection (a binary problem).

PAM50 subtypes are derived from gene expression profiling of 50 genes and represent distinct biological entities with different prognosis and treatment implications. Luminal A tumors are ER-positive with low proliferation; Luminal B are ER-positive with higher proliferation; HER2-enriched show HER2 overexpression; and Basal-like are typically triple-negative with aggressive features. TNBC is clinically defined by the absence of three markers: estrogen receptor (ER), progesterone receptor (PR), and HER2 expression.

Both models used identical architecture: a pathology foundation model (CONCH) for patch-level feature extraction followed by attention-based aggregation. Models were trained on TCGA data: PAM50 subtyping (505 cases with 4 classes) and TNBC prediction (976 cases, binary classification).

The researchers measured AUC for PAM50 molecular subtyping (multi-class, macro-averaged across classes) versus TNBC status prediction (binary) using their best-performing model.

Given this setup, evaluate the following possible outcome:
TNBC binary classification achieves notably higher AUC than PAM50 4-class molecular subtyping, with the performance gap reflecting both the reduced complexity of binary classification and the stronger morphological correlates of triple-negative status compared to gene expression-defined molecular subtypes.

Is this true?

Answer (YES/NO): YES